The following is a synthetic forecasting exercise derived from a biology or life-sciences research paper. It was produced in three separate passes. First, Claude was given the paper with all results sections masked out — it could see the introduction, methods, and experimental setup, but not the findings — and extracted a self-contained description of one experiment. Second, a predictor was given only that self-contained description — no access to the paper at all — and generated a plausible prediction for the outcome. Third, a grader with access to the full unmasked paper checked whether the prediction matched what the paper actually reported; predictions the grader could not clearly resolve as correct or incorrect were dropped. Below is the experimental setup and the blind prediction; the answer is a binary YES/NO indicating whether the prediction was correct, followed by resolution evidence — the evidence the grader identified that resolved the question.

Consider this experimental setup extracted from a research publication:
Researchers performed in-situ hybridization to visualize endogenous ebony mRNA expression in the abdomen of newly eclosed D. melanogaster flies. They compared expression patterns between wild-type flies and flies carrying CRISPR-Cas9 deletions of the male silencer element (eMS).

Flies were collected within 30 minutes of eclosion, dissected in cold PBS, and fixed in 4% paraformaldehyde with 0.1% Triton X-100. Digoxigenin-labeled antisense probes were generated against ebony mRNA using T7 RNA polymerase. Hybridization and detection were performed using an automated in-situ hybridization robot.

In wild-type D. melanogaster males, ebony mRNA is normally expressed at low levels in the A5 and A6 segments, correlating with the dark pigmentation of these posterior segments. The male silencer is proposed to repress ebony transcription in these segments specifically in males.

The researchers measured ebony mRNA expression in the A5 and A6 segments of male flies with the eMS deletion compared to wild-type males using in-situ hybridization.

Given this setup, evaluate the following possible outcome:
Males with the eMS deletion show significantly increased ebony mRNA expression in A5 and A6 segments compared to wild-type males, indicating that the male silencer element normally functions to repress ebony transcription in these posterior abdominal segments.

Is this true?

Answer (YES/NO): YES